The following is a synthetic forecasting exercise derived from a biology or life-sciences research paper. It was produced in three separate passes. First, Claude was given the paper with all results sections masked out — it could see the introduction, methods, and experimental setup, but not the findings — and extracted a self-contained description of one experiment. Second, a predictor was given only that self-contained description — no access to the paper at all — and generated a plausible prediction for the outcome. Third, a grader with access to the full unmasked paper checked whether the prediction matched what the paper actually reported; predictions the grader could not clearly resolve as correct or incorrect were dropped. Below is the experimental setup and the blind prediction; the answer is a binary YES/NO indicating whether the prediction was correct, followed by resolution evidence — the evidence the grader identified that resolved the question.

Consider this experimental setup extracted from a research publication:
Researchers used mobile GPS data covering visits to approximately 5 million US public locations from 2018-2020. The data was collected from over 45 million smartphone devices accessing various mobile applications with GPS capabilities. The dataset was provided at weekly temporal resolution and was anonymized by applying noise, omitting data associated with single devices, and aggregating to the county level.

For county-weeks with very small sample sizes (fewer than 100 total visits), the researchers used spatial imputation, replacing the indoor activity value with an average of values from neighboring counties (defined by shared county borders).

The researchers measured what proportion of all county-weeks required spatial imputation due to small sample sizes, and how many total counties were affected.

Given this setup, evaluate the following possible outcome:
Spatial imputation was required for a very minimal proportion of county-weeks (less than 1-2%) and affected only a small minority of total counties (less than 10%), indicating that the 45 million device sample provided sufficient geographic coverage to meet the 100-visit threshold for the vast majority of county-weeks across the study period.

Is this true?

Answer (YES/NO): YES